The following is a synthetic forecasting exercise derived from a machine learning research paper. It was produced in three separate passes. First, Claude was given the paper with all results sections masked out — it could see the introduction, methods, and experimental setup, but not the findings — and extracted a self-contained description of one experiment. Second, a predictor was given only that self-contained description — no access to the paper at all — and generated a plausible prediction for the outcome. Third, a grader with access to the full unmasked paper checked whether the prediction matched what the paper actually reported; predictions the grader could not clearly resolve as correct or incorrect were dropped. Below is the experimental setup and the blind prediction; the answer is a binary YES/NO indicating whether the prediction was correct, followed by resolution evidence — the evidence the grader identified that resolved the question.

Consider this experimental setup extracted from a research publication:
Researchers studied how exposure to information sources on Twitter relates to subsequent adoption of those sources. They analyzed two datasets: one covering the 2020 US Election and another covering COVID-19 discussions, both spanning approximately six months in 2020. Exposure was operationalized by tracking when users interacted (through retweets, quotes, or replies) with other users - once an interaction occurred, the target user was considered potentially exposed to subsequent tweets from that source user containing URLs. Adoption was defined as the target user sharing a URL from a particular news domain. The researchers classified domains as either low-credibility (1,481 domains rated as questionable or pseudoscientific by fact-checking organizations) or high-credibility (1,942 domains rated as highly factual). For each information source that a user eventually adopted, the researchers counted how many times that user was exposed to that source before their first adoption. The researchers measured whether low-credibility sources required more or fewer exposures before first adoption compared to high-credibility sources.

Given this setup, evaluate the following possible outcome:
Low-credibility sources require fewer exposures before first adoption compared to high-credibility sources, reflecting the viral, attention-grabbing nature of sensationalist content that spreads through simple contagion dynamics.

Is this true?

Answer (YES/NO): NO